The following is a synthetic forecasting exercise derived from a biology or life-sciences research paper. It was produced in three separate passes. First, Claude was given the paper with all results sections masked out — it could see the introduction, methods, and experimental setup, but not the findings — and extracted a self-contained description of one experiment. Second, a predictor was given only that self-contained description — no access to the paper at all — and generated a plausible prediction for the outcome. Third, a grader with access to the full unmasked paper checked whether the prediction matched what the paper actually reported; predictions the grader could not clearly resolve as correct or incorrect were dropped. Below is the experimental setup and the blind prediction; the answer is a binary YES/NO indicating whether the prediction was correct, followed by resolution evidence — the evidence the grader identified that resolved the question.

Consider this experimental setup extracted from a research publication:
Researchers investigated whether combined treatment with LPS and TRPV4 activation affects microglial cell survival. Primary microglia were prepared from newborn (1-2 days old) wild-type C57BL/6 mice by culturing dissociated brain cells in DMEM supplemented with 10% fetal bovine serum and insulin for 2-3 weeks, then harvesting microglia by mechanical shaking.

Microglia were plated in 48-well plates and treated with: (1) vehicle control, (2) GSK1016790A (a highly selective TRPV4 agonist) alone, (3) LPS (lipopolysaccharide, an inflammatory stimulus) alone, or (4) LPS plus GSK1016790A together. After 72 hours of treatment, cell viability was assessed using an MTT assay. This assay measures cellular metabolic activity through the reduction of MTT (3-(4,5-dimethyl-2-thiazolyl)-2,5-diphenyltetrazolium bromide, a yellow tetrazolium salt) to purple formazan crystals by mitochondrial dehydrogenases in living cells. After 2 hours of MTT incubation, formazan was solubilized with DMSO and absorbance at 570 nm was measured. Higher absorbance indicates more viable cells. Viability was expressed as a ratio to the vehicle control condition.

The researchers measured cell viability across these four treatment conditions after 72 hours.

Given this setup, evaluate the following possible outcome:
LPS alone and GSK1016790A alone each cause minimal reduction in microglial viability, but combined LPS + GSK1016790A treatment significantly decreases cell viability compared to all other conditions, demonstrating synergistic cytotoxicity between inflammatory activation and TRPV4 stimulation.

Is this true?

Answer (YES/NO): NO